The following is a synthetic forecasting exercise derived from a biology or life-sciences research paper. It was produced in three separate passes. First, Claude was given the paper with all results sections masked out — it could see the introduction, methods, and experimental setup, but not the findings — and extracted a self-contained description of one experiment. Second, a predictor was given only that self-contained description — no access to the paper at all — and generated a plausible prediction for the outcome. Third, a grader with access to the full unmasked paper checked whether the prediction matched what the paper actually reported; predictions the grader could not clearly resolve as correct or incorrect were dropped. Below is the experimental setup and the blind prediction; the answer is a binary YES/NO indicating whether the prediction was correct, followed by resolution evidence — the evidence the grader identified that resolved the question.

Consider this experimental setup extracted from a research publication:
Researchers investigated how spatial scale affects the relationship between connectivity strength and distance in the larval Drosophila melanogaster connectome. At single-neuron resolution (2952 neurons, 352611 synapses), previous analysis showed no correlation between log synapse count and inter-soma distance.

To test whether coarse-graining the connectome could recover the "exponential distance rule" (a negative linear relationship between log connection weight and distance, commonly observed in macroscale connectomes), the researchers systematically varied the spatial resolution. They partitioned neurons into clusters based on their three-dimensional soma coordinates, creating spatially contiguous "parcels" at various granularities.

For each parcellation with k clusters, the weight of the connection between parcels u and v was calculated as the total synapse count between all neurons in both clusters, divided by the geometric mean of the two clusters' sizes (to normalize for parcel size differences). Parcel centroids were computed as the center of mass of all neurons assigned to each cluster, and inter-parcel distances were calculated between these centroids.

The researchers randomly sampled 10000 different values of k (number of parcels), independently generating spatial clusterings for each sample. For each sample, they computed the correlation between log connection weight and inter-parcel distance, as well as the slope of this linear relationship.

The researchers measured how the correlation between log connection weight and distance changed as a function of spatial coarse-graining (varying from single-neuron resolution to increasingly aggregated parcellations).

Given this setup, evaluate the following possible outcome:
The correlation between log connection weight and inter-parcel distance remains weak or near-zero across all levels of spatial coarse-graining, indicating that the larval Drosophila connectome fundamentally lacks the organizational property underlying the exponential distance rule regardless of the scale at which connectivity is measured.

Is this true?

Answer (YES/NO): NO